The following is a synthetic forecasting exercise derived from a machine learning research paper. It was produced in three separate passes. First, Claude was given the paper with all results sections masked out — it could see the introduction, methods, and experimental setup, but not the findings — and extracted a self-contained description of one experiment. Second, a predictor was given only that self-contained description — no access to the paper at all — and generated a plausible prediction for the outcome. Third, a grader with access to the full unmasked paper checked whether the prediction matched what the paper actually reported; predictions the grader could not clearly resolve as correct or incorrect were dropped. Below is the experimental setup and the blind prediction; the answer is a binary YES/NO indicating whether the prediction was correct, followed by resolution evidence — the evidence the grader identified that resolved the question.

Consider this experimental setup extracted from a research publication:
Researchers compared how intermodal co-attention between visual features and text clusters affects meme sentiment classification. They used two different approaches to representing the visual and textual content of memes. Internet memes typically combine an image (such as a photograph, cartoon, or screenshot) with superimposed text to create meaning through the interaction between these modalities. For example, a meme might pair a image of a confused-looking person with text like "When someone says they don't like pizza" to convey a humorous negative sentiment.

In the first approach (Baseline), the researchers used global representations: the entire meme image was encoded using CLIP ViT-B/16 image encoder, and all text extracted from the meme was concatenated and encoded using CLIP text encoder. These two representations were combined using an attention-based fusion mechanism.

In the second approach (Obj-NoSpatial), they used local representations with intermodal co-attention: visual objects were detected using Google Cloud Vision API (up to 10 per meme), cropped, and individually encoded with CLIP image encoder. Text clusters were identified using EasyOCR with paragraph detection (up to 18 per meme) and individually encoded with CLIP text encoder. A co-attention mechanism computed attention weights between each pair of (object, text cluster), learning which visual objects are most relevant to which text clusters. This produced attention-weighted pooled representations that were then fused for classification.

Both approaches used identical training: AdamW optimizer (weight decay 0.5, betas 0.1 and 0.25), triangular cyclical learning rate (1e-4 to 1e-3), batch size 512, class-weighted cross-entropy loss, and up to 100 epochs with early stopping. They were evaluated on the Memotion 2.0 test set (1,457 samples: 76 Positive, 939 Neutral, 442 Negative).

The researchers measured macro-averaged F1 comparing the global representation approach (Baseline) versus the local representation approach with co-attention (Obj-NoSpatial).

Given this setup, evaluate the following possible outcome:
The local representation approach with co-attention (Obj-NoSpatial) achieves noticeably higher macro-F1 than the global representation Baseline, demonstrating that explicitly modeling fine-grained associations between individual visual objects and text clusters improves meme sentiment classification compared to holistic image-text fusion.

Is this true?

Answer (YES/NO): NO